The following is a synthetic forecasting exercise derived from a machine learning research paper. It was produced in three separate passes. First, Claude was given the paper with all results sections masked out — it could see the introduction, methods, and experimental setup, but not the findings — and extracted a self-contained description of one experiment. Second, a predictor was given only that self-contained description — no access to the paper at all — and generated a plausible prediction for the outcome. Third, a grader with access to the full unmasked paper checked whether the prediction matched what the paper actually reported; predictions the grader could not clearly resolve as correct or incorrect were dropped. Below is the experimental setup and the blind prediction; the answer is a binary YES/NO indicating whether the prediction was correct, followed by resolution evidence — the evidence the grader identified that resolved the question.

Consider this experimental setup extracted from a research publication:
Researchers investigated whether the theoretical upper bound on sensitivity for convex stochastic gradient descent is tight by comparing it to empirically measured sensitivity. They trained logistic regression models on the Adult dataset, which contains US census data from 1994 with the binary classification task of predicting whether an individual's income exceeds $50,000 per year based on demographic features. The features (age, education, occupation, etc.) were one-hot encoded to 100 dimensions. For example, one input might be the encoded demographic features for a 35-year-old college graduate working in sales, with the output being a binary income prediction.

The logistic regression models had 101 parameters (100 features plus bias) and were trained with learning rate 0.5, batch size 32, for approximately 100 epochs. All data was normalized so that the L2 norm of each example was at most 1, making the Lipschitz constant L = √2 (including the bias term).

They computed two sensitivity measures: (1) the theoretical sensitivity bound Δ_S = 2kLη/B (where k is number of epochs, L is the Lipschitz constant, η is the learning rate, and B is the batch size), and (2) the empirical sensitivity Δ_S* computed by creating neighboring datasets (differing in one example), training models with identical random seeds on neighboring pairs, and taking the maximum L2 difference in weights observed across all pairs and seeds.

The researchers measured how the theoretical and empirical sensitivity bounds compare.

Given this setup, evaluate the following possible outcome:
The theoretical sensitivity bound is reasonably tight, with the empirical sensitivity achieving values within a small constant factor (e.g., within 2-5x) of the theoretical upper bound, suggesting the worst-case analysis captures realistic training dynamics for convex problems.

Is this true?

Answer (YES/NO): NO